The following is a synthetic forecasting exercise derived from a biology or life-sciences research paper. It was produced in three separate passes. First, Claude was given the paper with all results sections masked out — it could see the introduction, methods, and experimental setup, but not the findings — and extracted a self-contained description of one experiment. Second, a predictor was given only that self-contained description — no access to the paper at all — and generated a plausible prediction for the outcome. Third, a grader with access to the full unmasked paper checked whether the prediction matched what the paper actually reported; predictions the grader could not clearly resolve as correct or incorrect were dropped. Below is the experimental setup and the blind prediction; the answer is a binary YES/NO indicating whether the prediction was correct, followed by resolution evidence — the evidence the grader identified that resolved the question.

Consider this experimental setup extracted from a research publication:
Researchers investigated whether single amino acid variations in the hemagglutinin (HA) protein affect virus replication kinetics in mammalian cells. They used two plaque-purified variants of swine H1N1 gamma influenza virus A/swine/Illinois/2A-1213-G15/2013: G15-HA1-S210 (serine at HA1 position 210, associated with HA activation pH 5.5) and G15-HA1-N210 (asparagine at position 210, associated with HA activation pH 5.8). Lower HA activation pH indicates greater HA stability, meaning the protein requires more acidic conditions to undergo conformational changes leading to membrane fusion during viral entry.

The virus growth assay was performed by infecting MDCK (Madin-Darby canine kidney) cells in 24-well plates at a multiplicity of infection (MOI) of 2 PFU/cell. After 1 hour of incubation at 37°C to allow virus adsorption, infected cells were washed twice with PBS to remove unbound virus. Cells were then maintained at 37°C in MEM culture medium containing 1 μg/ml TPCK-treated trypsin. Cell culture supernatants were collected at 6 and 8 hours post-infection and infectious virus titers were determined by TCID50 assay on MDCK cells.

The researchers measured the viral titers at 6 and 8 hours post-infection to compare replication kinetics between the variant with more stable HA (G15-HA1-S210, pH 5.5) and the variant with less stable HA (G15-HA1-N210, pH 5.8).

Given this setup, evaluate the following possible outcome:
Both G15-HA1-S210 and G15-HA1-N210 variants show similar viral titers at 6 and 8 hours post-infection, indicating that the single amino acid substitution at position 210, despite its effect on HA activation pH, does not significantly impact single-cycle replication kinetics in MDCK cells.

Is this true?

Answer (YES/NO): NO